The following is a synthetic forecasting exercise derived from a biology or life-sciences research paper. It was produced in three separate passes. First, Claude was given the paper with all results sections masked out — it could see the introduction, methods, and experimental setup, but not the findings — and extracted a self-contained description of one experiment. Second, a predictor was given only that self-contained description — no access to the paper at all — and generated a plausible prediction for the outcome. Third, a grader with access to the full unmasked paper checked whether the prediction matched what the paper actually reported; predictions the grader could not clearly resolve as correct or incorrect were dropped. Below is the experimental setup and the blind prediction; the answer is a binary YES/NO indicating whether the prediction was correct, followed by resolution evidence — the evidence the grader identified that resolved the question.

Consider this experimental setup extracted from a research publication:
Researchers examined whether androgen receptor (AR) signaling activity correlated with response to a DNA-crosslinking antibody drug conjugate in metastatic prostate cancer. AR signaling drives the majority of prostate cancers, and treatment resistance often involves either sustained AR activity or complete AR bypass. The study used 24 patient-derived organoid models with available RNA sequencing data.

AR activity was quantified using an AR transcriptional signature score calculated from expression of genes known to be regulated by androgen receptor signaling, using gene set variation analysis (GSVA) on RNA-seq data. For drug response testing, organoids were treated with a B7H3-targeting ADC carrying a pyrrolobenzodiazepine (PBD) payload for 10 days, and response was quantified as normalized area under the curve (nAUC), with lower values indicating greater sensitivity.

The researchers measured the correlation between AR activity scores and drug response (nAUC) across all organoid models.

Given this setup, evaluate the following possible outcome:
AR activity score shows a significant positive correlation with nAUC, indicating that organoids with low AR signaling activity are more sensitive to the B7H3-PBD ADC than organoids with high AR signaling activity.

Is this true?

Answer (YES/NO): NO